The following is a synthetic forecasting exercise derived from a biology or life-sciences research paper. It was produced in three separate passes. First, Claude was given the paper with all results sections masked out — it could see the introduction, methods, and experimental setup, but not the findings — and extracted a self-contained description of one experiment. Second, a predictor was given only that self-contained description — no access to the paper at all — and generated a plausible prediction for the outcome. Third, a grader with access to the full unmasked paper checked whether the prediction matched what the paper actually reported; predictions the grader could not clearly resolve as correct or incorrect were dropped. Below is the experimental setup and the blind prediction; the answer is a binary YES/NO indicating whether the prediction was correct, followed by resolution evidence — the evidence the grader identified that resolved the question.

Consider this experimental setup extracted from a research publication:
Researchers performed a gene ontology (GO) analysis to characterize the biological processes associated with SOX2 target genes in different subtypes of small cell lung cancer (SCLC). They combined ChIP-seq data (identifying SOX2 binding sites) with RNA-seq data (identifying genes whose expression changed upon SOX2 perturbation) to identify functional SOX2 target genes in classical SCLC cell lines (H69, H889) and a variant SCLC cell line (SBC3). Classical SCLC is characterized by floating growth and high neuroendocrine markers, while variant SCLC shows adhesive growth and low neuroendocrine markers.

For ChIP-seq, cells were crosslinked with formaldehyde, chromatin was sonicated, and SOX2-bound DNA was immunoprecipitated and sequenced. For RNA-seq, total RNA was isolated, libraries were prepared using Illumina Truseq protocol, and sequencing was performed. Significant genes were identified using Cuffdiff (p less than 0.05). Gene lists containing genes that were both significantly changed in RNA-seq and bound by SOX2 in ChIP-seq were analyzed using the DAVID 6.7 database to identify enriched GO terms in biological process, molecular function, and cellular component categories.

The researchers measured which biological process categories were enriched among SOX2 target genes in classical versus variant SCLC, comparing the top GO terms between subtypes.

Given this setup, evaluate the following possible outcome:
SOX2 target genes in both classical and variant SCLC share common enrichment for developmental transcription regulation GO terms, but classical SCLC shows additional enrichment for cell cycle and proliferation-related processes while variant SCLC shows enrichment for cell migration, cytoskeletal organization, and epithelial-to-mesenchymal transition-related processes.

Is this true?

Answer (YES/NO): NO